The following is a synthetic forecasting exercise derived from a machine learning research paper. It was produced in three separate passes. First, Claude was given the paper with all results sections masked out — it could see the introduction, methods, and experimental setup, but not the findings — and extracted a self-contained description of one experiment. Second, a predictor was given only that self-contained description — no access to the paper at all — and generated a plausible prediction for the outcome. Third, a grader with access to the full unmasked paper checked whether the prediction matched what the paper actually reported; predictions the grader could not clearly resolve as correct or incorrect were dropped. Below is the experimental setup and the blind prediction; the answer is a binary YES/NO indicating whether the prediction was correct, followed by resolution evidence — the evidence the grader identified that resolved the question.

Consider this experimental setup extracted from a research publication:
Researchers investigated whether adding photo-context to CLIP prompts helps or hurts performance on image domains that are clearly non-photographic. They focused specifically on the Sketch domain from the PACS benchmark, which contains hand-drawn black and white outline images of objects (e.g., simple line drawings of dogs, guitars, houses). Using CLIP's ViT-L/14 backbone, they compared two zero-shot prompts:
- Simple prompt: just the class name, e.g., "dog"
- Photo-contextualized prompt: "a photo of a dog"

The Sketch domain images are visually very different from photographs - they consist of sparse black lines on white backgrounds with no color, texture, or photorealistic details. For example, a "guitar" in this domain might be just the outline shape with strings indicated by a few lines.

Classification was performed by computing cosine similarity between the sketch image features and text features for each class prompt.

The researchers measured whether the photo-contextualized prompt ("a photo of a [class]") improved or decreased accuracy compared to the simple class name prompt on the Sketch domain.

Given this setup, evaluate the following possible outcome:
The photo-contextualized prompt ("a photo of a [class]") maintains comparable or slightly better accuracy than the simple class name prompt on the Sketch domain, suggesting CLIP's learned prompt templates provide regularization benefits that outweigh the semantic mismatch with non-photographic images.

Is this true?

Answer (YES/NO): YES